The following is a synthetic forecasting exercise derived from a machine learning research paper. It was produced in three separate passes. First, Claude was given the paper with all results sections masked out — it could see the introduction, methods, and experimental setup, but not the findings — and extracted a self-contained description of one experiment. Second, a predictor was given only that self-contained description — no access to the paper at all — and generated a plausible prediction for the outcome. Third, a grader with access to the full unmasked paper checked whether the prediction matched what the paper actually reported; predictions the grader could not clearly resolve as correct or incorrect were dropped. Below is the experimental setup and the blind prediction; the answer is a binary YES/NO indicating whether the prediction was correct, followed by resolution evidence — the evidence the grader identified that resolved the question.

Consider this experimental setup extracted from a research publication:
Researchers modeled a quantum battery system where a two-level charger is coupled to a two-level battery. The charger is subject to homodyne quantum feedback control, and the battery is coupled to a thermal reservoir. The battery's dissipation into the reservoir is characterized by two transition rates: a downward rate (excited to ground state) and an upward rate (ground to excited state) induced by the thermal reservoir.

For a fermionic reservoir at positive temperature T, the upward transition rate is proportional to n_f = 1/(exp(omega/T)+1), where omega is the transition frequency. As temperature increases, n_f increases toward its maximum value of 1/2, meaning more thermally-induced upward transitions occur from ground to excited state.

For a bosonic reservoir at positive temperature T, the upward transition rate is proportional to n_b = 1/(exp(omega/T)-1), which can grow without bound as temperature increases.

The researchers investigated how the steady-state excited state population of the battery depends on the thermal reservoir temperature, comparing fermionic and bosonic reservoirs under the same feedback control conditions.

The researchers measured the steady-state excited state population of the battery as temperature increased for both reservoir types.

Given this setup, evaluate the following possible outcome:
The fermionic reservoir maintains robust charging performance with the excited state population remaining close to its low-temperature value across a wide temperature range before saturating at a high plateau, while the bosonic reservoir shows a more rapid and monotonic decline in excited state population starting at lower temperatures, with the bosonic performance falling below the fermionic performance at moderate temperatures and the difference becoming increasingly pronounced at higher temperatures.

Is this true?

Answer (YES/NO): NO